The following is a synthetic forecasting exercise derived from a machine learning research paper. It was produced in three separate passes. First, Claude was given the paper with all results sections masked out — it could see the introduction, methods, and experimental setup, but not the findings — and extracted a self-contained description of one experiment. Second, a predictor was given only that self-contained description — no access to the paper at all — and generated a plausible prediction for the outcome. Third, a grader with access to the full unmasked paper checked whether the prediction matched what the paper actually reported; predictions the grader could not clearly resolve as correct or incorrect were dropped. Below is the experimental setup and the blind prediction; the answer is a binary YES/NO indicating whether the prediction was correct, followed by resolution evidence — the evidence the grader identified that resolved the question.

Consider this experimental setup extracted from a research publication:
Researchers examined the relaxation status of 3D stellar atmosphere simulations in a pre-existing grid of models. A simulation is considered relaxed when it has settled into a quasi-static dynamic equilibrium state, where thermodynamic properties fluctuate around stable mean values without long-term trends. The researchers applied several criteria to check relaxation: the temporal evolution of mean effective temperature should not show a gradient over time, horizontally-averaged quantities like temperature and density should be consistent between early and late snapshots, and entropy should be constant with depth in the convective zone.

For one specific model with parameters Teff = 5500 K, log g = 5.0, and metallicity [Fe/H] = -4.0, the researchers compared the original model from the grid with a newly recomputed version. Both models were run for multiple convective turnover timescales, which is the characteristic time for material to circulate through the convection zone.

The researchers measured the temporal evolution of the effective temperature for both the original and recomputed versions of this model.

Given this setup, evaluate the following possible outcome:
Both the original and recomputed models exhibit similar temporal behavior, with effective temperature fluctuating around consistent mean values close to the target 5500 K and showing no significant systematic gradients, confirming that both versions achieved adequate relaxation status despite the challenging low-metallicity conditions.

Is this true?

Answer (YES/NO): NO